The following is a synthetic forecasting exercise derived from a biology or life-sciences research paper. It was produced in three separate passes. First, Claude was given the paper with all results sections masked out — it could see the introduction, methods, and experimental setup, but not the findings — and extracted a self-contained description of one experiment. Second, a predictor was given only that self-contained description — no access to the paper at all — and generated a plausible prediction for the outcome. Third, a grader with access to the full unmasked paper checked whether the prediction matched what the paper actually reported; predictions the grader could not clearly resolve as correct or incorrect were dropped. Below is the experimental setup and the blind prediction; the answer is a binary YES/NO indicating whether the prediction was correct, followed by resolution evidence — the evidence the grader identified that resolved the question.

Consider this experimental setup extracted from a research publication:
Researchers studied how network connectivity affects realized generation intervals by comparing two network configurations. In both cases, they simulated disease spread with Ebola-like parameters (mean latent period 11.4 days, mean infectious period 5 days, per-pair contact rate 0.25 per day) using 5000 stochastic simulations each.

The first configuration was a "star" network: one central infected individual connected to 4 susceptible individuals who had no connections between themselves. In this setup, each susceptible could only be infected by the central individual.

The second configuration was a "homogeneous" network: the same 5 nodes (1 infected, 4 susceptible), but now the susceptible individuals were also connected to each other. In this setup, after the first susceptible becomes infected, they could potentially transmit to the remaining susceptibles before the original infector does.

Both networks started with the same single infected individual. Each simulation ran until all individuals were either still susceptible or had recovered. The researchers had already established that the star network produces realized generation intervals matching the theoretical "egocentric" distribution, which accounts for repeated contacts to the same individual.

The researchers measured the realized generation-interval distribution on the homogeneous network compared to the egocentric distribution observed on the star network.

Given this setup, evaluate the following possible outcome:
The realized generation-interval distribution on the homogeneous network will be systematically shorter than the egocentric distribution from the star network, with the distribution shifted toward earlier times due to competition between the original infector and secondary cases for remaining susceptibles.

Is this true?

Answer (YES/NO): YES